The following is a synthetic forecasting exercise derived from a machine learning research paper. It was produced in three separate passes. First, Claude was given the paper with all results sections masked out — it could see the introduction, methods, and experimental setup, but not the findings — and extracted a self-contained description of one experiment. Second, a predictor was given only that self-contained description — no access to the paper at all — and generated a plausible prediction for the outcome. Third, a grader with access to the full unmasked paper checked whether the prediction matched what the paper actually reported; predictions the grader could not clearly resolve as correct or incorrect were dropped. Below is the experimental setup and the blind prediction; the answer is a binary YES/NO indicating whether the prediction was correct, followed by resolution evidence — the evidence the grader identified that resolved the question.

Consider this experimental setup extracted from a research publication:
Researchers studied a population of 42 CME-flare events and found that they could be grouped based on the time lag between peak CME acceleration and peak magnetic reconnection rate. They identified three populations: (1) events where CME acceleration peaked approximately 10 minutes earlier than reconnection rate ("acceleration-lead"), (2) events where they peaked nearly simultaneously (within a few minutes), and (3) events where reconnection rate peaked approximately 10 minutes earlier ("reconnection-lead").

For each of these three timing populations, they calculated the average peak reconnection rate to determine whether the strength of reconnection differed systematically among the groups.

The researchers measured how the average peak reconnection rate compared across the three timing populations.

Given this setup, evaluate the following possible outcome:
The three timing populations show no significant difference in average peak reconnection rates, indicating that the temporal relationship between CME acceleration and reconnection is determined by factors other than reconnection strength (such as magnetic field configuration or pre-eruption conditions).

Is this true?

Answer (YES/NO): NO